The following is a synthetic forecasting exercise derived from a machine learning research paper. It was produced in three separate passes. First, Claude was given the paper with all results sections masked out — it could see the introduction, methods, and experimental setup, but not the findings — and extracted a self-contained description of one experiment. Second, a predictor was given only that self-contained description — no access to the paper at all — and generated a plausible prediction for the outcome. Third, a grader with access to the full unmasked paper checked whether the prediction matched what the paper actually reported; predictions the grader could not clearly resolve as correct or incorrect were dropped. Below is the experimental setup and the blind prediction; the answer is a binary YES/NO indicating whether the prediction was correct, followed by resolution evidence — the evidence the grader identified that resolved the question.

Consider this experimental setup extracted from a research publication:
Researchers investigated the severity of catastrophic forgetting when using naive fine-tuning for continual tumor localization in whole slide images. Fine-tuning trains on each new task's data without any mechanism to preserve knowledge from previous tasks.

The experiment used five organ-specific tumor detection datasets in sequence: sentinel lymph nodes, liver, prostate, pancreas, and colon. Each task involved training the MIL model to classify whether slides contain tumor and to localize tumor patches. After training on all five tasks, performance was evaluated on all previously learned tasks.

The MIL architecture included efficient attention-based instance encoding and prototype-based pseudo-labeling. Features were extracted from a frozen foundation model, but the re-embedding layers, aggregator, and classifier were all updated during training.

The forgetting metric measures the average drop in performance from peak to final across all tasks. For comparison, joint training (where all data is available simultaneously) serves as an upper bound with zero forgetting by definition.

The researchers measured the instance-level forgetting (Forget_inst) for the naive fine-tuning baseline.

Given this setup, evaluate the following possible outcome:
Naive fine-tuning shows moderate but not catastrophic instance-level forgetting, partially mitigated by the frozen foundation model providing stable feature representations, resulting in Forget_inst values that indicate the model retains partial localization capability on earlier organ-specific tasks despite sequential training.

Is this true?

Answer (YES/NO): NO